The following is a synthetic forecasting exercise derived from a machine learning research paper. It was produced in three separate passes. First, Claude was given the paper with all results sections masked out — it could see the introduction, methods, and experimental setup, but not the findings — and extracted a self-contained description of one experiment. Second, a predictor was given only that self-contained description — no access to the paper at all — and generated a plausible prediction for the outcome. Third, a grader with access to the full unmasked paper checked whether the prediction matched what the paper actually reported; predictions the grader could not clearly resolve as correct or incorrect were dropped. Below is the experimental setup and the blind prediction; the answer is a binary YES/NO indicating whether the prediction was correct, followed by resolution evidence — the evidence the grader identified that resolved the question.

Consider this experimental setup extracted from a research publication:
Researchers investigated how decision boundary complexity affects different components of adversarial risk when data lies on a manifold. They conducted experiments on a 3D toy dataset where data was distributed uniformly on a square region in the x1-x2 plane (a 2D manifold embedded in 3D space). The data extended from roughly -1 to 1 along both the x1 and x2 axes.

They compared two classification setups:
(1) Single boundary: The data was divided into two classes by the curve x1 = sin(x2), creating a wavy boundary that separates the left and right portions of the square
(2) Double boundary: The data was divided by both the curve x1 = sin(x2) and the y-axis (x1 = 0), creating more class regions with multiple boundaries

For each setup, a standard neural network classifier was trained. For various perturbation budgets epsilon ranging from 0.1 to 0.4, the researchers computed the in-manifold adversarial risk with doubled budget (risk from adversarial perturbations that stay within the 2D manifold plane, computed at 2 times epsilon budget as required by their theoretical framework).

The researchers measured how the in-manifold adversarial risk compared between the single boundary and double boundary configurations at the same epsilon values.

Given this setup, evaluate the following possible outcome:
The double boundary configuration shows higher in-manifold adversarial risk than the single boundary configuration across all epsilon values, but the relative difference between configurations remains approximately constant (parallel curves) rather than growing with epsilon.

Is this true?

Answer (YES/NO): NO